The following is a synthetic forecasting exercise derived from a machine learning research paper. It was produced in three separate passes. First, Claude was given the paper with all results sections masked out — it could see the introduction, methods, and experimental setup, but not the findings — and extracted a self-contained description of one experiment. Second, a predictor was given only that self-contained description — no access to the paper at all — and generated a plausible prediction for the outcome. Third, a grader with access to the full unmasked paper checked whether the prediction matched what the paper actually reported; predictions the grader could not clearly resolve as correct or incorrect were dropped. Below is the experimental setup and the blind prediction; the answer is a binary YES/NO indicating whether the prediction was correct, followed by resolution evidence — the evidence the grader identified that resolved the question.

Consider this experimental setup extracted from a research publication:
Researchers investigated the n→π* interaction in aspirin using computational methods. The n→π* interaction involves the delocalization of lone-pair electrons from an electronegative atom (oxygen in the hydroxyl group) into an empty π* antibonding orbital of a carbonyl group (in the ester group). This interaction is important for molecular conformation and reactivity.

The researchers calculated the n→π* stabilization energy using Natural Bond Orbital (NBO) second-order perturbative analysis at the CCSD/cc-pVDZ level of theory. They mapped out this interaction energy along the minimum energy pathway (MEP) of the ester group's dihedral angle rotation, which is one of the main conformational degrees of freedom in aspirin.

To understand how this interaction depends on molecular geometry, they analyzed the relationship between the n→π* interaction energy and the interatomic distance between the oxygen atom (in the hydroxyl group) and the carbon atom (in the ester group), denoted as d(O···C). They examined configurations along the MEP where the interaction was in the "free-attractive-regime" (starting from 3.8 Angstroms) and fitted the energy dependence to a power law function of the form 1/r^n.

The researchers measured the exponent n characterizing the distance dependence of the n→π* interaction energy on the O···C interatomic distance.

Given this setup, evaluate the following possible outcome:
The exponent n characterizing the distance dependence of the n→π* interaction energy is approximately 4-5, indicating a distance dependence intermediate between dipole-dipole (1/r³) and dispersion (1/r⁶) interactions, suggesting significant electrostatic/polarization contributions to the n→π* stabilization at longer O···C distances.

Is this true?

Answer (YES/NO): NO